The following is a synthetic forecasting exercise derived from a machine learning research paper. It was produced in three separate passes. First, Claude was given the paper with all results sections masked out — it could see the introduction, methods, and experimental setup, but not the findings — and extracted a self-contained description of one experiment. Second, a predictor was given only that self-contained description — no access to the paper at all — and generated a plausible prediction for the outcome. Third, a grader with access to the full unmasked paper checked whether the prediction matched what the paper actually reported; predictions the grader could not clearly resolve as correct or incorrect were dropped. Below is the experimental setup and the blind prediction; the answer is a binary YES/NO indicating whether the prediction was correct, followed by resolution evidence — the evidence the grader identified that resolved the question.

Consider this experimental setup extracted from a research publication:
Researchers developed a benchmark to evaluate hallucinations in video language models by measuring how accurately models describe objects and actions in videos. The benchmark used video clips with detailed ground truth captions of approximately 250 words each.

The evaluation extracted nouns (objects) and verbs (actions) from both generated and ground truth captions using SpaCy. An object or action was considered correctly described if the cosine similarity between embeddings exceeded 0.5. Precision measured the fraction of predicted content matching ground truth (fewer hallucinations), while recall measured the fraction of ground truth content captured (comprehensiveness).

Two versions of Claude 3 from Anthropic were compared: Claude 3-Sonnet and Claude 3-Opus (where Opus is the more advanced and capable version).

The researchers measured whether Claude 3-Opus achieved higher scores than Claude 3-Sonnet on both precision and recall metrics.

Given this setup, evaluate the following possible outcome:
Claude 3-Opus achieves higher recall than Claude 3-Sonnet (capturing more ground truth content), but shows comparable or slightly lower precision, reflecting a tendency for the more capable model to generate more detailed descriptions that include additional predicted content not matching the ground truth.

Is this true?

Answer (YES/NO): NO